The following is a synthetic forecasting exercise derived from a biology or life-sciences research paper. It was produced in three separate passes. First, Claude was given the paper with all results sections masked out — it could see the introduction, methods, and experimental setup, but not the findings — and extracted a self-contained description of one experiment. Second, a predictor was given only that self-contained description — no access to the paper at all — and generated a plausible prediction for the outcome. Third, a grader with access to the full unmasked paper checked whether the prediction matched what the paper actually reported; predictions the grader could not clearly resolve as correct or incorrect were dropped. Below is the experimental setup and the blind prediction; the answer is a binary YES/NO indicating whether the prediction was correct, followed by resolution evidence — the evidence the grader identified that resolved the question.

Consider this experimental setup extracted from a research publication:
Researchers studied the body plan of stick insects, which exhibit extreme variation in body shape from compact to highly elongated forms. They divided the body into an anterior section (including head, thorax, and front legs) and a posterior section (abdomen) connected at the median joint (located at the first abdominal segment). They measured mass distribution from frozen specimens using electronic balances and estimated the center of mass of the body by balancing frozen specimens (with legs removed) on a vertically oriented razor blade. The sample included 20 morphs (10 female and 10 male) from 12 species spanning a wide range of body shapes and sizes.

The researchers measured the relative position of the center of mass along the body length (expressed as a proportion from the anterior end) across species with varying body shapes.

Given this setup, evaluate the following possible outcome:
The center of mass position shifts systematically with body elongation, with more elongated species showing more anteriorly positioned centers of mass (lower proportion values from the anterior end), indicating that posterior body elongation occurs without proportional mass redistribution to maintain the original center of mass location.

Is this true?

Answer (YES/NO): NO